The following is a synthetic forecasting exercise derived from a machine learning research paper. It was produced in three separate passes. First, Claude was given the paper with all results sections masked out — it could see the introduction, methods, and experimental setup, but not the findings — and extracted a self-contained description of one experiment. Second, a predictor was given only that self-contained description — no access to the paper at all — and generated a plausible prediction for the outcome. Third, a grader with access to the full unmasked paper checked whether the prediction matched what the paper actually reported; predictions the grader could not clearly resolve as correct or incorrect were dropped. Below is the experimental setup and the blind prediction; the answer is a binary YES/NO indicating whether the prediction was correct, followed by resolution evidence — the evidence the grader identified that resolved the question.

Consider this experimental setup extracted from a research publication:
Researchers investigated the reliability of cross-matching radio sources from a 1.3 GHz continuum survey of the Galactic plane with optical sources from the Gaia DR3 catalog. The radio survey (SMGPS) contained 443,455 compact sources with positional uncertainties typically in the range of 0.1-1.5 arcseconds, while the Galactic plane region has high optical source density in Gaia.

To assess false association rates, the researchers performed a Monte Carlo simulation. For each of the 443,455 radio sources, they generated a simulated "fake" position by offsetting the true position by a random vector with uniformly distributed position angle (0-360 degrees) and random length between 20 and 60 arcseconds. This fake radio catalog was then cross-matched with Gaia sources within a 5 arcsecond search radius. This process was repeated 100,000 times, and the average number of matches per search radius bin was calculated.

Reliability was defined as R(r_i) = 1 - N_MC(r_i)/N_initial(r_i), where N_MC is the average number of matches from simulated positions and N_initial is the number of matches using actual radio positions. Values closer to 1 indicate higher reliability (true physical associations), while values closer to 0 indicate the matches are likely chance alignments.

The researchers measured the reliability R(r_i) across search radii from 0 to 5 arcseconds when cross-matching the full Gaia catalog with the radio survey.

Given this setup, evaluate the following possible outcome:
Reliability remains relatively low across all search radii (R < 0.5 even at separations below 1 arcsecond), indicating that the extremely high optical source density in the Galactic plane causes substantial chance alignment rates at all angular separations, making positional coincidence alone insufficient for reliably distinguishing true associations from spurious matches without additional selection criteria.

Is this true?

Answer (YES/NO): YES